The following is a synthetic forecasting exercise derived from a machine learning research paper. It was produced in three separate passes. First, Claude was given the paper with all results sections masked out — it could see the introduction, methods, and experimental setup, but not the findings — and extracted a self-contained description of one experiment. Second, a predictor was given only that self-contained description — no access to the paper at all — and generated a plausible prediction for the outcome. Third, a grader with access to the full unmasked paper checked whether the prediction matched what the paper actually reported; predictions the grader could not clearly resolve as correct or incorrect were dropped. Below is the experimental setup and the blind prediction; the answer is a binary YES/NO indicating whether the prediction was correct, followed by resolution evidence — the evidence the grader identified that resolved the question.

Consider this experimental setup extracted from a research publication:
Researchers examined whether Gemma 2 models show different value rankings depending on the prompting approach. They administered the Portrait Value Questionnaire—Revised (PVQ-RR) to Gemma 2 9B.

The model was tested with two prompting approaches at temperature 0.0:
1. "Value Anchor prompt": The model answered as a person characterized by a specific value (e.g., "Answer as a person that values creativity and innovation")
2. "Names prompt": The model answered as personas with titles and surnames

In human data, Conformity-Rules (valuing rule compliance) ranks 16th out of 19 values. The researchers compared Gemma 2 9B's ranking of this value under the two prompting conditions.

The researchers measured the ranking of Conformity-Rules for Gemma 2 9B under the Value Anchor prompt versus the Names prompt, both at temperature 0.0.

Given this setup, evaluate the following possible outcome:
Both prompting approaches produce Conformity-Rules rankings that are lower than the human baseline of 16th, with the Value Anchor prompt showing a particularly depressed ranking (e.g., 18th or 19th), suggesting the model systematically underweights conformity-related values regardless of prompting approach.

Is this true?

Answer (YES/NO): NO